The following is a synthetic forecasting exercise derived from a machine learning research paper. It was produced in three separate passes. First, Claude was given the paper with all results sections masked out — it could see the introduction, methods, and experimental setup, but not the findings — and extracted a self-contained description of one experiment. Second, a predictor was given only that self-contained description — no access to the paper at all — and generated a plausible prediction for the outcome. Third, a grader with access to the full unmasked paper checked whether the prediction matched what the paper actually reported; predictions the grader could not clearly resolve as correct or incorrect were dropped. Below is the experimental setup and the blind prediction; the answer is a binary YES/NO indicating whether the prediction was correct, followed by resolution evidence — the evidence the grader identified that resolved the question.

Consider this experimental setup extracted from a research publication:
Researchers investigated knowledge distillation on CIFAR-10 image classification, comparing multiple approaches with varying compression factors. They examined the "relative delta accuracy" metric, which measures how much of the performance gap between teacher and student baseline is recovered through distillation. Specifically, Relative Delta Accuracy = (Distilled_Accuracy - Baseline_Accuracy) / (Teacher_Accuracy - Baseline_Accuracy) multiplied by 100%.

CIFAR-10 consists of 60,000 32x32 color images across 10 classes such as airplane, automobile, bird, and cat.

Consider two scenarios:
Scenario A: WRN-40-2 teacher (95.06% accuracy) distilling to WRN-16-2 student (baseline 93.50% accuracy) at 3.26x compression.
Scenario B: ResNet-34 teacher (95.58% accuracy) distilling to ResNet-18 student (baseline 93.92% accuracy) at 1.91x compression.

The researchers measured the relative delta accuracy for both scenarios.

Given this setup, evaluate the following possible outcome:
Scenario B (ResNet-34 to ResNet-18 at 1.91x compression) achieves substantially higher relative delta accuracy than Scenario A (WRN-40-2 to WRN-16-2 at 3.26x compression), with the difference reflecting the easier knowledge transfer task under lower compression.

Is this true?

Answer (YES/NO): NO